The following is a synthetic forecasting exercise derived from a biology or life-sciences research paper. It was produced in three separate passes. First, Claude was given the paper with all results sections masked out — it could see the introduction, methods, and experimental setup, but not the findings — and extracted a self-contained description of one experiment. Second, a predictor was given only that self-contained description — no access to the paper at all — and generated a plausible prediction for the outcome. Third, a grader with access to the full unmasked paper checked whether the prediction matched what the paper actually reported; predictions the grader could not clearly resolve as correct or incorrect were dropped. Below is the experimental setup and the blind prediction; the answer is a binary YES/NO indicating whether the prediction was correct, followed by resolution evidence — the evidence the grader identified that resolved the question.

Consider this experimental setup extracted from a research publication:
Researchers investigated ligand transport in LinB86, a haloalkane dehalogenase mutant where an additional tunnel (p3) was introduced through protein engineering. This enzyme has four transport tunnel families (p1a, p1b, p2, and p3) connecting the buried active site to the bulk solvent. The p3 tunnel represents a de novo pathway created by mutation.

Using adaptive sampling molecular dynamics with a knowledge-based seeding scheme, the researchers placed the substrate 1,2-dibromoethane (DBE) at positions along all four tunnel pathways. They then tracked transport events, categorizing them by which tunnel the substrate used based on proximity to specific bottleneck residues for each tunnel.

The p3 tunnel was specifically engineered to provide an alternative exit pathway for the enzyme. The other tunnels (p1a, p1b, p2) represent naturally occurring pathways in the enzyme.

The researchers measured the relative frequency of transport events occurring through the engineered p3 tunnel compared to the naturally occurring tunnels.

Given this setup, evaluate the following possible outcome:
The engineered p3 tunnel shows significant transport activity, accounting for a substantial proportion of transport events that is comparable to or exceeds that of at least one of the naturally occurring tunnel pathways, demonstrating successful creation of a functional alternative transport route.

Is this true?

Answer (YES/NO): NO